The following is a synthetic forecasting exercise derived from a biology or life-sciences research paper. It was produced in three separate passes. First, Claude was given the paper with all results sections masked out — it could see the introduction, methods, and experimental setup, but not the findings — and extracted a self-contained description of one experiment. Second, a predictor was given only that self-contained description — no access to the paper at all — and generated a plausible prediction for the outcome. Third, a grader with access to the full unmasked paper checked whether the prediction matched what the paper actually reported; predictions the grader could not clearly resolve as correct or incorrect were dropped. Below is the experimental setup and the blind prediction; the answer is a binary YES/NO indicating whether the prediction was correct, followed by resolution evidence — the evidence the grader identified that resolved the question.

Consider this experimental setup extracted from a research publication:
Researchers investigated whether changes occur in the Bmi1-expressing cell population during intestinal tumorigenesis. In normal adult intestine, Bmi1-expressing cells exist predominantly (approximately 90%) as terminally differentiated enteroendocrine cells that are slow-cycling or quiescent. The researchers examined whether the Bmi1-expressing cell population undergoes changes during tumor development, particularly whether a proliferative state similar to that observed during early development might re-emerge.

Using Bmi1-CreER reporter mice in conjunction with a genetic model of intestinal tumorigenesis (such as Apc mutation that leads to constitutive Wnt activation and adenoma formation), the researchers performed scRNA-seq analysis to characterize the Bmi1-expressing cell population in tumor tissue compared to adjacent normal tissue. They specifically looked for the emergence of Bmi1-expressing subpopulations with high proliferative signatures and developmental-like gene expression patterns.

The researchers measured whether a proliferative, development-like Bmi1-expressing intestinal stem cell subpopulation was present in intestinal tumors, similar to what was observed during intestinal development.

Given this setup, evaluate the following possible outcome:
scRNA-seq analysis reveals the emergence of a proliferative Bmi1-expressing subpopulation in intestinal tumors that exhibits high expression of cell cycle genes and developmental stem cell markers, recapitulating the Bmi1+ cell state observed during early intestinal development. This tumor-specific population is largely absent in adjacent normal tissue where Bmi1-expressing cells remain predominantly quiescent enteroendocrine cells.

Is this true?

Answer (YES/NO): NO